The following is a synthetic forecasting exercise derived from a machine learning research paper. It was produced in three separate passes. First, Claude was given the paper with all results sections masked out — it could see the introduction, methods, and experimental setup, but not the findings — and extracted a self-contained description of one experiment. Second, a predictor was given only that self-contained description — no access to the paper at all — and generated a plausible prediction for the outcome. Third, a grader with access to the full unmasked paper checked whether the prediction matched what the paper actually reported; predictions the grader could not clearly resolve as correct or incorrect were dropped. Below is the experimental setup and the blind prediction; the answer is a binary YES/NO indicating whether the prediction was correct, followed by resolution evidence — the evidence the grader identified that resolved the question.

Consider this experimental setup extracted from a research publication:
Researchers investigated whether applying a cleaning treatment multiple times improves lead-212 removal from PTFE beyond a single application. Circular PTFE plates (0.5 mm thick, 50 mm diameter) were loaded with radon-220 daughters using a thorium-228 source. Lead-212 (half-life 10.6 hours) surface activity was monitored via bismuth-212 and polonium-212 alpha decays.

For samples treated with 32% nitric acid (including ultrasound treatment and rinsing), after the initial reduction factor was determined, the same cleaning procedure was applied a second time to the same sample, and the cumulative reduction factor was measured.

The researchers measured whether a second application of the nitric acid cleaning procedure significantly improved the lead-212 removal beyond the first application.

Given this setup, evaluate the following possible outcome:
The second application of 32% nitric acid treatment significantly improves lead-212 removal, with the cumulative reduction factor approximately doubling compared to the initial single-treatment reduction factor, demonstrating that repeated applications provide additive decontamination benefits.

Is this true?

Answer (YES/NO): NO